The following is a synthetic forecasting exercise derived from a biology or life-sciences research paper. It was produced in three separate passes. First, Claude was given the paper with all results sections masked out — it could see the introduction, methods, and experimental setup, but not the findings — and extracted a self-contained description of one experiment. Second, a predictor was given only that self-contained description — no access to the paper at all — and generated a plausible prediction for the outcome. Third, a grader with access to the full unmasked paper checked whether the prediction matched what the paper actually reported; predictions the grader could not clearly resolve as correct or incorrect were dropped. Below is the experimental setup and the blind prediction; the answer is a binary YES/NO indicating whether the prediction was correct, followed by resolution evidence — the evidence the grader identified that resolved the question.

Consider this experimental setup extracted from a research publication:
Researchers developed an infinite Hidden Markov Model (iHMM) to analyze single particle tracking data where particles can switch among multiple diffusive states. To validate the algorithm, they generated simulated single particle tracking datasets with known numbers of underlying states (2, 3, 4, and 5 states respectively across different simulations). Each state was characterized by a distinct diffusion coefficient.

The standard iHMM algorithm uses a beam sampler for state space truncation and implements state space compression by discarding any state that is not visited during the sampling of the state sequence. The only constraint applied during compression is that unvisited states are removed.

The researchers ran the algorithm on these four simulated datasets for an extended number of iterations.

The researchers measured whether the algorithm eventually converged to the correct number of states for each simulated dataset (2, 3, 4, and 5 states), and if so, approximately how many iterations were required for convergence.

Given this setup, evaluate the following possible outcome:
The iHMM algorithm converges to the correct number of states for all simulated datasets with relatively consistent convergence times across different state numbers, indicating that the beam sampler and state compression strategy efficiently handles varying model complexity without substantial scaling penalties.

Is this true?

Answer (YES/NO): YES